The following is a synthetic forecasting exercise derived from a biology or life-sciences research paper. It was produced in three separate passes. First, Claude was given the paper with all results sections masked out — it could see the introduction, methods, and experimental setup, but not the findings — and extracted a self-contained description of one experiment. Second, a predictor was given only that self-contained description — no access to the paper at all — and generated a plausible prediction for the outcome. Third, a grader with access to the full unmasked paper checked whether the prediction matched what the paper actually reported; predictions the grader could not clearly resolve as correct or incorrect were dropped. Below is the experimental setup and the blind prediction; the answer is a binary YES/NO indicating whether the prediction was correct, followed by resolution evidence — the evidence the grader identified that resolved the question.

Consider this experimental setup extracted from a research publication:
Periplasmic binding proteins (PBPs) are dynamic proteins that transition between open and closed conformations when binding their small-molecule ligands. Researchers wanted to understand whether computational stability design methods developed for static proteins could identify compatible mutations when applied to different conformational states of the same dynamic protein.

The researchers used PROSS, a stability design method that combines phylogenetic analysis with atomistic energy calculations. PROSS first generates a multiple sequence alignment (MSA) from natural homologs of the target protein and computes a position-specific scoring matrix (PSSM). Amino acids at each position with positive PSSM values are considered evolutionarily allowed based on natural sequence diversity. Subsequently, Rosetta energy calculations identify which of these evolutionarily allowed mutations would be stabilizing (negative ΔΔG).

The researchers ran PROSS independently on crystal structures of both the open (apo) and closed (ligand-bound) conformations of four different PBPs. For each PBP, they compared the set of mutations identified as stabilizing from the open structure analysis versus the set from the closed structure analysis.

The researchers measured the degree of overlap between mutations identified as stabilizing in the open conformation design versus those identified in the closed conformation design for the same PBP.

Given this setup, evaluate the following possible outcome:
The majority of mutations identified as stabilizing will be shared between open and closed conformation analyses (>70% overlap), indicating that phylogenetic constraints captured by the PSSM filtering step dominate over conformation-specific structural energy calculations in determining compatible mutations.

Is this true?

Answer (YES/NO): NO